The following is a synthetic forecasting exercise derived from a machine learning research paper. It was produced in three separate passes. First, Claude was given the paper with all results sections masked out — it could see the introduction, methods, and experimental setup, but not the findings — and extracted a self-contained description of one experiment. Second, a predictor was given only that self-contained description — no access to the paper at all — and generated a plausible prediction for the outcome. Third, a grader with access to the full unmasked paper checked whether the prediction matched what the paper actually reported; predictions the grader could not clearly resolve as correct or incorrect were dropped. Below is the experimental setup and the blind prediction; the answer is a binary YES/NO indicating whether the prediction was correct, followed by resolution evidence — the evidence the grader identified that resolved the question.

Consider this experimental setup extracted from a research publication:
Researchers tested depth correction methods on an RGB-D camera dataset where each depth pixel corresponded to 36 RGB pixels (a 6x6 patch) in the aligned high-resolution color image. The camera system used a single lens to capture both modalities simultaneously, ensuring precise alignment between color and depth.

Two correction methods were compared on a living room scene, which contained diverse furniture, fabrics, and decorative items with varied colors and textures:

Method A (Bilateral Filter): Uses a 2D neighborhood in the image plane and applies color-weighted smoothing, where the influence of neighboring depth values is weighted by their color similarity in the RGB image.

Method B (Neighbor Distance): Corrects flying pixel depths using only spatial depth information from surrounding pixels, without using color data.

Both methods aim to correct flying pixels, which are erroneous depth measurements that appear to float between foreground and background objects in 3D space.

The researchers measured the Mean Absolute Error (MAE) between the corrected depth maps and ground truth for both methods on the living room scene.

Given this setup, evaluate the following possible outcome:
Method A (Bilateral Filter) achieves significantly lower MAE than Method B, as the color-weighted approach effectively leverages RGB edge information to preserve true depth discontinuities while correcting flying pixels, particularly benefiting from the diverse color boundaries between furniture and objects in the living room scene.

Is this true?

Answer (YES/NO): NO